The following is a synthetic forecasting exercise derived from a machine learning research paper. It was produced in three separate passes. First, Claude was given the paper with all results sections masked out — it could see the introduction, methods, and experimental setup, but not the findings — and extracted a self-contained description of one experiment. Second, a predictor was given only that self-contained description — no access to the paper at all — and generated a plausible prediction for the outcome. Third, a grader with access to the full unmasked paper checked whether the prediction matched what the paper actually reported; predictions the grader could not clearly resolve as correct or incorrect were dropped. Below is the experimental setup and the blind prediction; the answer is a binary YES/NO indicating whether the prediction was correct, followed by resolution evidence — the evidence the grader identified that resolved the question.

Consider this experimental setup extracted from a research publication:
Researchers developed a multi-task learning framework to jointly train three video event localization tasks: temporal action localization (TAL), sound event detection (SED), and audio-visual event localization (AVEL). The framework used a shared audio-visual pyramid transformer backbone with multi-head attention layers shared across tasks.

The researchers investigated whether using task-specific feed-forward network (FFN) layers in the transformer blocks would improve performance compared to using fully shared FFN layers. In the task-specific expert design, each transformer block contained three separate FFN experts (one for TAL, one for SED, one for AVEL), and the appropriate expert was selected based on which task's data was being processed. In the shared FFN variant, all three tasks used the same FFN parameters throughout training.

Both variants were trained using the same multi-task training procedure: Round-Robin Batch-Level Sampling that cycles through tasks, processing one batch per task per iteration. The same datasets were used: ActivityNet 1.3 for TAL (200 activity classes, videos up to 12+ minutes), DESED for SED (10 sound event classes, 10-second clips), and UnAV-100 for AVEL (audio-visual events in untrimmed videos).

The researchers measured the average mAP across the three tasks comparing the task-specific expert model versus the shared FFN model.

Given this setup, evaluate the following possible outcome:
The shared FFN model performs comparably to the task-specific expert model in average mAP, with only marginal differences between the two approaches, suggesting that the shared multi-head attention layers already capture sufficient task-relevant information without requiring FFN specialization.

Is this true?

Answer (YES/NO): NO